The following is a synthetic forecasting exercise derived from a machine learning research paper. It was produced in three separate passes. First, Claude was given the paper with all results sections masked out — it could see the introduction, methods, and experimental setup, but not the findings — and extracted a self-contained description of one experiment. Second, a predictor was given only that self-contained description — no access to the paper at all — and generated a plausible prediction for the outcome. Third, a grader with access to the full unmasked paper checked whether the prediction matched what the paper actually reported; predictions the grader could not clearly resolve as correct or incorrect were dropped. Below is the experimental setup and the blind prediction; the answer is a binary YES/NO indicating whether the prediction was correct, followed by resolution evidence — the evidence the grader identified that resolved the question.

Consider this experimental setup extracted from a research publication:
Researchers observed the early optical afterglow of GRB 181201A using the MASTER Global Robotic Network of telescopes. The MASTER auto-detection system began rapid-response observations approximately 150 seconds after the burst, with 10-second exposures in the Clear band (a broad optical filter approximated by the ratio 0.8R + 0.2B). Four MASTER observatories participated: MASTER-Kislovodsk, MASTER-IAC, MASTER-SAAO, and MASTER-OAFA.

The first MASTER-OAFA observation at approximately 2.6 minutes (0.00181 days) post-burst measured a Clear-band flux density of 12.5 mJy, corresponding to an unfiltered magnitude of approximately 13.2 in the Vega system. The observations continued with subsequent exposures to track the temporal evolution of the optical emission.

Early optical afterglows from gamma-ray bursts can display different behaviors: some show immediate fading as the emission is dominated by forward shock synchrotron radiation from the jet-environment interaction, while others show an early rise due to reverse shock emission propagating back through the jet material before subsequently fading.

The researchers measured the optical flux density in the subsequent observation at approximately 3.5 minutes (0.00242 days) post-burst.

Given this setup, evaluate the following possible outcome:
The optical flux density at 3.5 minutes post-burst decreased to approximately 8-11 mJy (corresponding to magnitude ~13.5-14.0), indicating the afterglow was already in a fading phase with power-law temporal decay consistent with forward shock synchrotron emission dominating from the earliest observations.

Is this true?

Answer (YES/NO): NO